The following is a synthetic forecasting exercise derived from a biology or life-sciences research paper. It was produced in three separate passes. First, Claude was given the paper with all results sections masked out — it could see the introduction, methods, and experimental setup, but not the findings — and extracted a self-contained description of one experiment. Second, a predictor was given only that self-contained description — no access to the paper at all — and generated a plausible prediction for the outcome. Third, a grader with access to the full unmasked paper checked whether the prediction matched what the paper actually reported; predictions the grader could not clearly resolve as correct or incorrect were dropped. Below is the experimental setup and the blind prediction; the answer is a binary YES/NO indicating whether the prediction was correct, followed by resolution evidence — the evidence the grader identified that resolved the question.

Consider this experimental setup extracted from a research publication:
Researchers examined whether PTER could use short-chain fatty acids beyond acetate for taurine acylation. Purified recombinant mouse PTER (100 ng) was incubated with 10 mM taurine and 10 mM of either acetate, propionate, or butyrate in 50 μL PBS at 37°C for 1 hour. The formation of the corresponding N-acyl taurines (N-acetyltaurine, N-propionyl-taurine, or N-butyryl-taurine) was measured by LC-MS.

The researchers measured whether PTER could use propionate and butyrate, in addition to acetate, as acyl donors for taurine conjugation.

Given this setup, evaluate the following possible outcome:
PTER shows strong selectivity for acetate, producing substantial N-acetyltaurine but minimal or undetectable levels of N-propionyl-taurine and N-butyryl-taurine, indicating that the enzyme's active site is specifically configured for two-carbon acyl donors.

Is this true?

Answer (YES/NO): YES